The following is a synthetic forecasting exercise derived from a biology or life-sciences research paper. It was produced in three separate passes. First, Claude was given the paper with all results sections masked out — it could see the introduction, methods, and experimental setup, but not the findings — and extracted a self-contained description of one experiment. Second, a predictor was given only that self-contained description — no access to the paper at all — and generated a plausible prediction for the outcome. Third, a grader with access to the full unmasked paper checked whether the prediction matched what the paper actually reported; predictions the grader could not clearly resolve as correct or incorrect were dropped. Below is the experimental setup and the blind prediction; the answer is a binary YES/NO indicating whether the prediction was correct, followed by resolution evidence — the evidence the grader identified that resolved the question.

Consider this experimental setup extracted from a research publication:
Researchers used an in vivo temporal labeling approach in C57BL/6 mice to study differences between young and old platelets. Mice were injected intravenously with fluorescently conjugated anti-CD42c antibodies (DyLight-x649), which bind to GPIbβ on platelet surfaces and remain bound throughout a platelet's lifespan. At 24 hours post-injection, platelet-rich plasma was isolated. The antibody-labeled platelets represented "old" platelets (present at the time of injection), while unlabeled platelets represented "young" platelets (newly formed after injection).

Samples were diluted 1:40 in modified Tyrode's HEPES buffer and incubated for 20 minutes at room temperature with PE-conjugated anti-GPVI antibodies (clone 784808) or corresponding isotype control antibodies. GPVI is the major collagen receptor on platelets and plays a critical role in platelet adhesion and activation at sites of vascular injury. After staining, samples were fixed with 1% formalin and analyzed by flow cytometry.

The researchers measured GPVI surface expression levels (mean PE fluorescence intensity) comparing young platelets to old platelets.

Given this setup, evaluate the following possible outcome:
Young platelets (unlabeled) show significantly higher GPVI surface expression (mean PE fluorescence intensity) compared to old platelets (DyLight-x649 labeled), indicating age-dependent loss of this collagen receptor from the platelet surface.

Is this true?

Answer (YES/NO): YES